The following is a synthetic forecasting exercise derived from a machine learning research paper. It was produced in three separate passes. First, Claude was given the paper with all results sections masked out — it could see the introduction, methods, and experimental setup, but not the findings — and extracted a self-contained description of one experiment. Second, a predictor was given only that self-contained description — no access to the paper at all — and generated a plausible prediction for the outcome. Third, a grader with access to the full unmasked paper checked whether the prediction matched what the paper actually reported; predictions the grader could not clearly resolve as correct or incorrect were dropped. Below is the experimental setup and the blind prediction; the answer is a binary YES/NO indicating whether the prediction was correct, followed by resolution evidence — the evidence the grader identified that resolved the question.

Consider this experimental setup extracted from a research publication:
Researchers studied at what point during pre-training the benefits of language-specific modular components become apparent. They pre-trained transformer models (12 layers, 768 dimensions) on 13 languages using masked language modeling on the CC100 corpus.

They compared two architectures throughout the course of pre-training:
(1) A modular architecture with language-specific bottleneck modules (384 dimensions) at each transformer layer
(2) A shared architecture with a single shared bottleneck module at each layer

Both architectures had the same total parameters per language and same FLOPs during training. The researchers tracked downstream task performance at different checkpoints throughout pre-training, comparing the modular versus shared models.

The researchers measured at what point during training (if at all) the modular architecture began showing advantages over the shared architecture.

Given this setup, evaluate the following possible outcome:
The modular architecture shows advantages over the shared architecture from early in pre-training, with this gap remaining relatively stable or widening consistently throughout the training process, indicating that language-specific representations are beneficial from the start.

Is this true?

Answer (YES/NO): NO